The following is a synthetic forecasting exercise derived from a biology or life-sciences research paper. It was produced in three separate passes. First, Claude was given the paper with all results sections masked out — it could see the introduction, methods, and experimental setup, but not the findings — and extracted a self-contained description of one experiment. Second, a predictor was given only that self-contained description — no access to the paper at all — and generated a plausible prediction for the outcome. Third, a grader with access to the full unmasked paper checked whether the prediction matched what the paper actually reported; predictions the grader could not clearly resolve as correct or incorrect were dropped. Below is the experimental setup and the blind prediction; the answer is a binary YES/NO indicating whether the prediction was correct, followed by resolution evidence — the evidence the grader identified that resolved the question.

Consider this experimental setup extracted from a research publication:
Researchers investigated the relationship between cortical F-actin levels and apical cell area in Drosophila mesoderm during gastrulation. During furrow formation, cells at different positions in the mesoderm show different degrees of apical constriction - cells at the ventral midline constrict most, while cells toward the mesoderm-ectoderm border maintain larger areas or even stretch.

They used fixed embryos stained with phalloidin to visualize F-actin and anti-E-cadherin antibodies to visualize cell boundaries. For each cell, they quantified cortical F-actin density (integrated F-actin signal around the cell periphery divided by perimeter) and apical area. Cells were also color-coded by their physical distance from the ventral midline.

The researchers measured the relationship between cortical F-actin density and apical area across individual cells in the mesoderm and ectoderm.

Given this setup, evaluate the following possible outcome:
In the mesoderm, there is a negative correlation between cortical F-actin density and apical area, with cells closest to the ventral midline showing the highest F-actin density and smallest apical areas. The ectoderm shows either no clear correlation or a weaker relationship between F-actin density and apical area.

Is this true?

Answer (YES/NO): YES